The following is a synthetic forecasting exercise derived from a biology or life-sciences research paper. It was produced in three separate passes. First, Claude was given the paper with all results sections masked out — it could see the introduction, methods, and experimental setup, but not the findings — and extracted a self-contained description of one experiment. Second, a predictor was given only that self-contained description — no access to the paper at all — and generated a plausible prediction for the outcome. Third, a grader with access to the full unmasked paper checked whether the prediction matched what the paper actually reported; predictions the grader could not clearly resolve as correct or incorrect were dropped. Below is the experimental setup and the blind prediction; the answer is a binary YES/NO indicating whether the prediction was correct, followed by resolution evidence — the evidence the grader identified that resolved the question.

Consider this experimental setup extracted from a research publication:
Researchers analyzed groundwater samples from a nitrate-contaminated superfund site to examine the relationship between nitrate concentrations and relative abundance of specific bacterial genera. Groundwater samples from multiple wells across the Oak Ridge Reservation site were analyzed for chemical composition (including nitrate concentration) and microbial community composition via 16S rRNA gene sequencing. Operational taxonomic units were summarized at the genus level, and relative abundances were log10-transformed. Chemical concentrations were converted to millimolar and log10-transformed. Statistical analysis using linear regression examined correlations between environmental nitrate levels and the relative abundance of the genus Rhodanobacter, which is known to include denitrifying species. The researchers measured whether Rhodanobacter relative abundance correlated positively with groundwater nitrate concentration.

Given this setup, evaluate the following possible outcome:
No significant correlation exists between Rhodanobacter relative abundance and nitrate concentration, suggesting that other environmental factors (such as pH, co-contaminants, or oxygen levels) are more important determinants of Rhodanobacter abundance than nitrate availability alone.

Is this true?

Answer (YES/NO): NO